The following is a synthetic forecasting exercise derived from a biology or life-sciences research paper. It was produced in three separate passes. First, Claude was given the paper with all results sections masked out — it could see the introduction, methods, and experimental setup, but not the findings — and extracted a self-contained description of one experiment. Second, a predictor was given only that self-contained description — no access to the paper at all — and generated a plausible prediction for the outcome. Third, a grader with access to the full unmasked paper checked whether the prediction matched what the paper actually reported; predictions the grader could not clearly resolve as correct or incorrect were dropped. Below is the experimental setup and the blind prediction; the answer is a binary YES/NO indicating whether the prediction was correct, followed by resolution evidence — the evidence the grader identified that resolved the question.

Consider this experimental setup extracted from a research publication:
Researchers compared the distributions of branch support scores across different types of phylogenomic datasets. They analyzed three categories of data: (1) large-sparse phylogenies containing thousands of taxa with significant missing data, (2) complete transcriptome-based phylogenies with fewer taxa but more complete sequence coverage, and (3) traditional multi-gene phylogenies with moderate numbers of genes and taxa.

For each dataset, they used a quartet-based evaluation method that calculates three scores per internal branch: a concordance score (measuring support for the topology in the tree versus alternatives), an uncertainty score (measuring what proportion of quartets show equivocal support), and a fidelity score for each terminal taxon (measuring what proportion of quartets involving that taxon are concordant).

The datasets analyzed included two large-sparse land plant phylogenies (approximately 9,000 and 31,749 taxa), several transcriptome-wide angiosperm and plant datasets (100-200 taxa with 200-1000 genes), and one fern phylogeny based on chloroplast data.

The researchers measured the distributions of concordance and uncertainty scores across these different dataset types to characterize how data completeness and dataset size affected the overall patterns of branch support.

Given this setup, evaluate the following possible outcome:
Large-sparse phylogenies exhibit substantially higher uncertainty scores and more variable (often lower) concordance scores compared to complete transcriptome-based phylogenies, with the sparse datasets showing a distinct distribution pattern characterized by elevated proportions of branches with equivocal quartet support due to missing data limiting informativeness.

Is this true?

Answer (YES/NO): YES